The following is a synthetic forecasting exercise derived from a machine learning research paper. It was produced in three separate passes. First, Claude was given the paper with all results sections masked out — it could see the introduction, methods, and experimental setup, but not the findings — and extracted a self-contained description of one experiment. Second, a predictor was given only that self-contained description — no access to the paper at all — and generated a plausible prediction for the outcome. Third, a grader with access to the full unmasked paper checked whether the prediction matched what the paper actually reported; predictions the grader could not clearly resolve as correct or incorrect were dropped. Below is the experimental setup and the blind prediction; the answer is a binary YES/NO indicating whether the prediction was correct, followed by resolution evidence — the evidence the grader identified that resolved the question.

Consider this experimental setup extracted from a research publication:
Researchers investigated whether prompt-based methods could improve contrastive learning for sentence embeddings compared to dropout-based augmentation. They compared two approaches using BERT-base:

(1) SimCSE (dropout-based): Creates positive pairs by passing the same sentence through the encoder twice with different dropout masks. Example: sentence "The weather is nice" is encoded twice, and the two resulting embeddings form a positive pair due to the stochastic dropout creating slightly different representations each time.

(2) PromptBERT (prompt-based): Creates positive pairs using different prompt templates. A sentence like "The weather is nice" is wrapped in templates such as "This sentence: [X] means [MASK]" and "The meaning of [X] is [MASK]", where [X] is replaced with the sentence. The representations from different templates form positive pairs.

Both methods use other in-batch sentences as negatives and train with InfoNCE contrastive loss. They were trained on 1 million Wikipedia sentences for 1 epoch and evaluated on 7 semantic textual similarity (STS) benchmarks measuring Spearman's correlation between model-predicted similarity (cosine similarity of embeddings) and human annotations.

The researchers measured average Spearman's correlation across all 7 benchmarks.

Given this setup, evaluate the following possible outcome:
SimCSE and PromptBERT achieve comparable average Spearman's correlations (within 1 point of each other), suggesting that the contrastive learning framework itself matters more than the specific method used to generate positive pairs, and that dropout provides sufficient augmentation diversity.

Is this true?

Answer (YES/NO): NO